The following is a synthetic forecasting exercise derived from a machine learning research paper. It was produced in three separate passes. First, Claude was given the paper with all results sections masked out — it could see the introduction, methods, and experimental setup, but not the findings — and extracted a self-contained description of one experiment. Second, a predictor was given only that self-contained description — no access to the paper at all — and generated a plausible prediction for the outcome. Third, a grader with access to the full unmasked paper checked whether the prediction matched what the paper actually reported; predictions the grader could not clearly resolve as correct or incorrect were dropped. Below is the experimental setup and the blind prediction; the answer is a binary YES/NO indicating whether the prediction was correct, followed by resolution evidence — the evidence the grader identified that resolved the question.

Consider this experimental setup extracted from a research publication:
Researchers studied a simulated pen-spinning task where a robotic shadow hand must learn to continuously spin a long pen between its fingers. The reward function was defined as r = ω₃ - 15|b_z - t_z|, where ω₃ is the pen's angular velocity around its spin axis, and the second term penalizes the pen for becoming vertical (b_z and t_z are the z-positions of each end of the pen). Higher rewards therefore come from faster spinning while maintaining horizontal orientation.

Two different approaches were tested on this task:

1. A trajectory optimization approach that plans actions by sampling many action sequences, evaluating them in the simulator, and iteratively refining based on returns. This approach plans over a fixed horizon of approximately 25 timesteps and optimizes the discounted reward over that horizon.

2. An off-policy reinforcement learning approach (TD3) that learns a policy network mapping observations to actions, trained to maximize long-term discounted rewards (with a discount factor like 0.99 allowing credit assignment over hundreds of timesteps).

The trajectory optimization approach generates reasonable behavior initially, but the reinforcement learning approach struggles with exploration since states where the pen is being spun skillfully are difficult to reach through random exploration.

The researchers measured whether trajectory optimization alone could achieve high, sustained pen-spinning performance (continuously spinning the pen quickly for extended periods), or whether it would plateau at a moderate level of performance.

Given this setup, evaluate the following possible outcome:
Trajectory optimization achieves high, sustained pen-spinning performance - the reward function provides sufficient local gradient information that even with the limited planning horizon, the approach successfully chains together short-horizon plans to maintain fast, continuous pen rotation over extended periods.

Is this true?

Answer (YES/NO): NO